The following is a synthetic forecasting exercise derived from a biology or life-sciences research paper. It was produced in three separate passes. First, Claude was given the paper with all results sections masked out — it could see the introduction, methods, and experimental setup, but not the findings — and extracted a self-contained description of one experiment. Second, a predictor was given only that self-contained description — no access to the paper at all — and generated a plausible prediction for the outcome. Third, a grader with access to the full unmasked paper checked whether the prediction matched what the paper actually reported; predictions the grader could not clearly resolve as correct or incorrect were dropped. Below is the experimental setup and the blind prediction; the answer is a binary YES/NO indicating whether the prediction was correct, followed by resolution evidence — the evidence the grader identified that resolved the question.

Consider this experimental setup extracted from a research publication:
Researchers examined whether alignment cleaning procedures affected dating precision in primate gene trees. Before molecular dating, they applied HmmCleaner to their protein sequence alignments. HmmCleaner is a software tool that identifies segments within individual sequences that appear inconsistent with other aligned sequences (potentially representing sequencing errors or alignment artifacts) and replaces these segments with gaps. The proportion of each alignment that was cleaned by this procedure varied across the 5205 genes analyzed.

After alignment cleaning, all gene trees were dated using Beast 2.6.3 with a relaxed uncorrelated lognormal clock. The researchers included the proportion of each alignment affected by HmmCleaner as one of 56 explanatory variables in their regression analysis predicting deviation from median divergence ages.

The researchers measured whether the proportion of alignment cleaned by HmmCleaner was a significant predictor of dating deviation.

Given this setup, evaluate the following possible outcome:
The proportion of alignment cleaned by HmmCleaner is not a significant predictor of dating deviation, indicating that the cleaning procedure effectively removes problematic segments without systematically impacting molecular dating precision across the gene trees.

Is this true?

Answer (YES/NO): YES